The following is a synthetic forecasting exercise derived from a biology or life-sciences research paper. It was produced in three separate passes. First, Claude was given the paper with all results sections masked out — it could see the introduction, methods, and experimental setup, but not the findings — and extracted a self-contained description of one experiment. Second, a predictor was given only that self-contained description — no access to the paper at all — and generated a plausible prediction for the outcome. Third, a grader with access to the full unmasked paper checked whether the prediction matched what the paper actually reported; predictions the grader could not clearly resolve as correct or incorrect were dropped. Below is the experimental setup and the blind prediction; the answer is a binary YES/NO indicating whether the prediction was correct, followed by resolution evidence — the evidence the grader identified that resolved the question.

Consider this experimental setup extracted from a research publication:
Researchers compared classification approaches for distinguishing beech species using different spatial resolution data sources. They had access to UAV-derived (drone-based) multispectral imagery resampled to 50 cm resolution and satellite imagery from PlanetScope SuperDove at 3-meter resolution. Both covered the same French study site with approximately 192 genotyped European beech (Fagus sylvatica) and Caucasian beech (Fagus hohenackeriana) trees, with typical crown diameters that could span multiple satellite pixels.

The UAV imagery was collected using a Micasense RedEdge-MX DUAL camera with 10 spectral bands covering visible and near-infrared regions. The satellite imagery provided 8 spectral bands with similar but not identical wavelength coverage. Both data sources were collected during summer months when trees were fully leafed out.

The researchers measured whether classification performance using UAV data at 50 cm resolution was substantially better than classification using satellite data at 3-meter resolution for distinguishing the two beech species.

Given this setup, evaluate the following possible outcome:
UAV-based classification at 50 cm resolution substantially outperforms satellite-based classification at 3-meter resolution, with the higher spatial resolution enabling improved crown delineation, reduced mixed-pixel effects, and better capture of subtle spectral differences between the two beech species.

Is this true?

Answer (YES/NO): NO